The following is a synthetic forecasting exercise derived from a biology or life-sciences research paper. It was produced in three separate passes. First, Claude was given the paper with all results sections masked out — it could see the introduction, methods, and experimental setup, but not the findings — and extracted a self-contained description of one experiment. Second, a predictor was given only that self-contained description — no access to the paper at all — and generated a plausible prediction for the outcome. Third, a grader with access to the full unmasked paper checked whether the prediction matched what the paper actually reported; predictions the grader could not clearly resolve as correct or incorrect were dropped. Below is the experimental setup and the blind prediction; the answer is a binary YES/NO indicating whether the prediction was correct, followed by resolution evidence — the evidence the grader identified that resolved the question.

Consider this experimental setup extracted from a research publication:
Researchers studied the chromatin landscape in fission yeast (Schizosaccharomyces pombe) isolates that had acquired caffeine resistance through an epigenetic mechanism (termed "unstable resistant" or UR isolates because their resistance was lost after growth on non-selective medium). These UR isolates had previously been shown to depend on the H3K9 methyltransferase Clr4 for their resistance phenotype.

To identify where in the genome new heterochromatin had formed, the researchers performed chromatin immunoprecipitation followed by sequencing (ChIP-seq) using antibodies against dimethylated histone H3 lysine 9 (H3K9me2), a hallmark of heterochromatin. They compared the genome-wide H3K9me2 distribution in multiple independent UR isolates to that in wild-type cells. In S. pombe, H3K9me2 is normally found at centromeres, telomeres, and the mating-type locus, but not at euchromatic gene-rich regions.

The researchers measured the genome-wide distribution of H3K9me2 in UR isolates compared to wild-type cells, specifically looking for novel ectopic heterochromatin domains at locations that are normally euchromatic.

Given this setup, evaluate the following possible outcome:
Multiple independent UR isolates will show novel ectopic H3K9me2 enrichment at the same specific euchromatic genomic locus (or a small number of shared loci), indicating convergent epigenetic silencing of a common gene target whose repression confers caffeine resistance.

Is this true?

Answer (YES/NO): YES